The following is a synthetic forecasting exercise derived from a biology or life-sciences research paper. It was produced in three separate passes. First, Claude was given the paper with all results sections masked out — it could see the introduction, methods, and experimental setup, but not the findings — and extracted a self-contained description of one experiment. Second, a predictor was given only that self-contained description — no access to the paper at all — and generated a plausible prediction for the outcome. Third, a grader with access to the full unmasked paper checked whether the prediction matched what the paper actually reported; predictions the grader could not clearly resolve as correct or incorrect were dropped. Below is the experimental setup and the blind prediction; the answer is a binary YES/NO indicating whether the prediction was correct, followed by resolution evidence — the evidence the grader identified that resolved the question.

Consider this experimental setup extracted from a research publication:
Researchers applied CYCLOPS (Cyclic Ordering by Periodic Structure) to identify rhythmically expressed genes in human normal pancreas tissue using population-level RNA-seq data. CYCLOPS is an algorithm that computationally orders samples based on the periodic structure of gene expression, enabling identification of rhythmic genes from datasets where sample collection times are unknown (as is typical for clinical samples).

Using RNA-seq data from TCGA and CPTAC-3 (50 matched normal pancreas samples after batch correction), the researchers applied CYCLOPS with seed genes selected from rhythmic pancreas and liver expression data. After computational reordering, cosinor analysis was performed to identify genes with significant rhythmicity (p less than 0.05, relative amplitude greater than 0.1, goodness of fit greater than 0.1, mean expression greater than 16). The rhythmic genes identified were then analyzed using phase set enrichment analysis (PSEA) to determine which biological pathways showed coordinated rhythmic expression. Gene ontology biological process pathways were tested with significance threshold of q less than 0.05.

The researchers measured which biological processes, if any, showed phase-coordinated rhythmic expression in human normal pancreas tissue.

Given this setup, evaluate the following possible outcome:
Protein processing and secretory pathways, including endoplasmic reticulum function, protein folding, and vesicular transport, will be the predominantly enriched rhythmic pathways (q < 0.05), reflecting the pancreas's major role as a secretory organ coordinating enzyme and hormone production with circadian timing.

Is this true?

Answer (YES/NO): NO